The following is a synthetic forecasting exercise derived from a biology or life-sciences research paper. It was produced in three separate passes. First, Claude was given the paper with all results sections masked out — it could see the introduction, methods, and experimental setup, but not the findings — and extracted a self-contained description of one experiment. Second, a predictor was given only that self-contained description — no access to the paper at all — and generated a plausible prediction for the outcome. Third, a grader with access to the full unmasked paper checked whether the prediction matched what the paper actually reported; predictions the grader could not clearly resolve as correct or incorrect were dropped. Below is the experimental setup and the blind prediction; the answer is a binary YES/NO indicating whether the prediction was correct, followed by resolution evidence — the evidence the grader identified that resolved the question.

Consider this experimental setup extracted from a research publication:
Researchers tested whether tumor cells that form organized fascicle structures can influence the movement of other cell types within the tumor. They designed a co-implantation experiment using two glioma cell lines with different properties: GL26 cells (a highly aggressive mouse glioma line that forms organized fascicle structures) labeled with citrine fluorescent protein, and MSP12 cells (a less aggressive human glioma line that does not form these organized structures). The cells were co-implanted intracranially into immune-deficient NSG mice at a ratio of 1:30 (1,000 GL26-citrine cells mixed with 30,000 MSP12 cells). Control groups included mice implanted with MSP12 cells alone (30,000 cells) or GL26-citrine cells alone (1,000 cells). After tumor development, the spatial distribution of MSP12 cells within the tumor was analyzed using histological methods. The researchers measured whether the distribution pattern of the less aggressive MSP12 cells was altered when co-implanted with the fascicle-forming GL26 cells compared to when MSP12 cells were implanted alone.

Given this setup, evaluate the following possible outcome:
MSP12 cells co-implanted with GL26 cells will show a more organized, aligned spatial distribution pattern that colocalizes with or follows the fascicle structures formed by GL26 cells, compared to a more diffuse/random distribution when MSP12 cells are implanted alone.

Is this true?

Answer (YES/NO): YES